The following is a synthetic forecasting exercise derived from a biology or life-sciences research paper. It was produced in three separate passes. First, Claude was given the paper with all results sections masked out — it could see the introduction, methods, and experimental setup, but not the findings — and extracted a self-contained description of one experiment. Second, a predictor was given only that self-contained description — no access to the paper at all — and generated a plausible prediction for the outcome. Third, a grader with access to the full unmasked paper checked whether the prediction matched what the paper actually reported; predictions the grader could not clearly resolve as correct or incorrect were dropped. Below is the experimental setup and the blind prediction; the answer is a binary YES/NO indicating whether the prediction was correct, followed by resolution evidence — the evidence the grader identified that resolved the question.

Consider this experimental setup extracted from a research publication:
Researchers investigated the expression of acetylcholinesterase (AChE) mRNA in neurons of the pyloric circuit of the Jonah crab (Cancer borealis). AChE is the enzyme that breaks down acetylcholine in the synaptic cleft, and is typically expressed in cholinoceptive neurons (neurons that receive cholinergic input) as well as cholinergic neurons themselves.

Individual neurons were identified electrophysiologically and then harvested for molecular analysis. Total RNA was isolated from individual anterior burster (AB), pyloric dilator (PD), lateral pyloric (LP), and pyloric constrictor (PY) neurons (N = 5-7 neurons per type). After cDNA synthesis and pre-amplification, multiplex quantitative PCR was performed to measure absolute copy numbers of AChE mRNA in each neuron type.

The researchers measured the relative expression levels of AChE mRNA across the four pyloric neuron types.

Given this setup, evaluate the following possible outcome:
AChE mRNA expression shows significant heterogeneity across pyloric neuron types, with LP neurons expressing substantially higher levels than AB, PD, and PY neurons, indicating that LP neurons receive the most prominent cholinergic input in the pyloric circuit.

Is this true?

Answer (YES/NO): NO